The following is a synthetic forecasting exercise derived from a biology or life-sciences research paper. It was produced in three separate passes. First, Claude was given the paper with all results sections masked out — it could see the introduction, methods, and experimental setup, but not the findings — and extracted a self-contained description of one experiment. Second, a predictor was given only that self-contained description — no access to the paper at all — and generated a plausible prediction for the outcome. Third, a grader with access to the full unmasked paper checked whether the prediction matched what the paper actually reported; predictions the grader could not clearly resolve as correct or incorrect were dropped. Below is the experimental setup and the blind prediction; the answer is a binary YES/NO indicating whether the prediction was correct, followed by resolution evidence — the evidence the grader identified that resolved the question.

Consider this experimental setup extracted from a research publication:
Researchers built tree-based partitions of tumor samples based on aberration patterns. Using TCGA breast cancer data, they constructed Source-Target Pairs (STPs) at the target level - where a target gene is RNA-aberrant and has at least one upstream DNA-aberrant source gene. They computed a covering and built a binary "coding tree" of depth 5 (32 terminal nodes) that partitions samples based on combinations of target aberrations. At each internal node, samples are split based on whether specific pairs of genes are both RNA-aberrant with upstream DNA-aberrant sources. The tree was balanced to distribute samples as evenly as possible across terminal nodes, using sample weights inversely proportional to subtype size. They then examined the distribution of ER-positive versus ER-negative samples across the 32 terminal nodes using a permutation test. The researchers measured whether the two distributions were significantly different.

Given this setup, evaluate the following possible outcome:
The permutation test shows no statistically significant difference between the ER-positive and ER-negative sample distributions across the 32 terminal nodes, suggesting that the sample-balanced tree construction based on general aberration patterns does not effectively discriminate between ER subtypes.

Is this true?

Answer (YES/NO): NO